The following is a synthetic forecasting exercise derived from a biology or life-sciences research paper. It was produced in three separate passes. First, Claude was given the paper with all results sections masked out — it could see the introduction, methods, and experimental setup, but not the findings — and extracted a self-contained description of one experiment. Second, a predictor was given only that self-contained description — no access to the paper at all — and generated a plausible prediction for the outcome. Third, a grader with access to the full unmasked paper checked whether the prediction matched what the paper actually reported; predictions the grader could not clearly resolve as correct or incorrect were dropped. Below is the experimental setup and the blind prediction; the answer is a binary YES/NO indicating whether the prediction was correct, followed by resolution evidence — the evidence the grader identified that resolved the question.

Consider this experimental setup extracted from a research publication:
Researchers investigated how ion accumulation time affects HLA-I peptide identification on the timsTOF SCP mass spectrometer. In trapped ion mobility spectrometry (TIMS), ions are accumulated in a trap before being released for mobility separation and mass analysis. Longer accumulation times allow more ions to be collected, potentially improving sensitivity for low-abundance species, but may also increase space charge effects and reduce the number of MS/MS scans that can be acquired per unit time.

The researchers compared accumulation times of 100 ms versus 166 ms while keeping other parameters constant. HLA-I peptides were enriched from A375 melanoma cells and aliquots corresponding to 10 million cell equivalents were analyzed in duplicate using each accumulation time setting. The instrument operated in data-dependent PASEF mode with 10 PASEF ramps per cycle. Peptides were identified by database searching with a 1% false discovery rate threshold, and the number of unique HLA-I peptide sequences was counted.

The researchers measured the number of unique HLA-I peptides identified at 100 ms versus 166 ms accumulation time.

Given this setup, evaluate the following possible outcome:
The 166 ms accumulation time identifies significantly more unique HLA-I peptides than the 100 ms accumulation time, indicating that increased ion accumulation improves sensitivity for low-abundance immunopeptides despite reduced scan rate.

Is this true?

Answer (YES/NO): YES